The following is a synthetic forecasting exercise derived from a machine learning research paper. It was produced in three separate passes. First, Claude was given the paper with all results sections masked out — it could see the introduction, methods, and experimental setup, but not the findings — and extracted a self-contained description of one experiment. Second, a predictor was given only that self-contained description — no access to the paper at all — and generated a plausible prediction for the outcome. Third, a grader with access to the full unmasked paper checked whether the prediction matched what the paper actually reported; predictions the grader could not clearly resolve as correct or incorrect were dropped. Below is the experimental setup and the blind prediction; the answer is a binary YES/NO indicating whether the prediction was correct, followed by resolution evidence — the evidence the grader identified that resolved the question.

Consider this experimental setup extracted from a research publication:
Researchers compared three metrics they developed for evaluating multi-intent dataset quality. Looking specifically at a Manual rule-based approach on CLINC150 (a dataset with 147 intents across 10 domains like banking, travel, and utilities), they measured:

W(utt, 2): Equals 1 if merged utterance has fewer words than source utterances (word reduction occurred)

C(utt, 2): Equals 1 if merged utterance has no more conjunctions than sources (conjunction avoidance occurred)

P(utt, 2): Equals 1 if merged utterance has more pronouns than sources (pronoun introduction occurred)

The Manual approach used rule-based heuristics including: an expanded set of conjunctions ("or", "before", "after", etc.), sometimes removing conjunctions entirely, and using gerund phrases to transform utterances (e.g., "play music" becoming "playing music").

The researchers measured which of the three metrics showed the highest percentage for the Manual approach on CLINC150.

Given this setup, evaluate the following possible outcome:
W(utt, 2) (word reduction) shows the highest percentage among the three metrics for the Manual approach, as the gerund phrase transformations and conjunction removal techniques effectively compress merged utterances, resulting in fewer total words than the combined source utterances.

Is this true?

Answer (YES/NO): NO